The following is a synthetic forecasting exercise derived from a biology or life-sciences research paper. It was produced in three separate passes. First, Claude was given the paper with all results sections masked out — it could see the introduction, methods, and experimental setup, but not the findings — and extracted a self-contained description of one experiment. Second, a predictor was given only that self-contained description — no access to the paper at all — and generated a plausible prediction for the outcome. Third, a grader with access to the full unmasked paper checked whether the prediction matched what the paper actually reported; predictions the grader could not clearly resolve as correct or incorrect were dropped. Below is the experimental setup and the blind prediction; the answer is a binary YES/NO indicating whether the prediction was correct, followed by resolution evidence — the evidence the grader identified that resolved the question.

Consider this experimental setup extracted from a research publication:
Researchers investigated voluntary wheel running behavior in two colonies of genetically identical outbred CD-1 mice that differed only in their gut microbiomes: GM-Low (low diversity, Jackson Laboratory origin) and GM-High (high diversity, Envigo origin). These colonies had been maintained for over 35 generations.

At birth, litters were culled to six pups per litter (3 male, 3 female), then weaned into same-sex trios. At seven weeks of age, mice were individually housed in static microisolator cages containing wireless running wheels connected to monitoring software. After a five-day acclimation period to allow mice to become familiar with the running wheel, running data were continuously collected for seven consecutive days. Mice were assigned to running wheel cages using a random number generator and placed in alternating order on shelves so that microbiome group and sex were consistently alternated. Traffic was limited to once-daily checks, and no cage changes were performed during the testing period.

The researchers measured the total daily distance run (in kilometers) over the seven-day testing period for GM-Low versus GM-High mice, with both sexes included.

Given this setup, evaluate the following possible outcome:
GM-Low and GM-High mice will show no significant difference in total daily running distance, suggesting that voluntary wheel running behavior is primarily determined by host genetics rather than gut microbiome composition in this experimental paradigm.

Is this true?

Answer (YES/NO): NO